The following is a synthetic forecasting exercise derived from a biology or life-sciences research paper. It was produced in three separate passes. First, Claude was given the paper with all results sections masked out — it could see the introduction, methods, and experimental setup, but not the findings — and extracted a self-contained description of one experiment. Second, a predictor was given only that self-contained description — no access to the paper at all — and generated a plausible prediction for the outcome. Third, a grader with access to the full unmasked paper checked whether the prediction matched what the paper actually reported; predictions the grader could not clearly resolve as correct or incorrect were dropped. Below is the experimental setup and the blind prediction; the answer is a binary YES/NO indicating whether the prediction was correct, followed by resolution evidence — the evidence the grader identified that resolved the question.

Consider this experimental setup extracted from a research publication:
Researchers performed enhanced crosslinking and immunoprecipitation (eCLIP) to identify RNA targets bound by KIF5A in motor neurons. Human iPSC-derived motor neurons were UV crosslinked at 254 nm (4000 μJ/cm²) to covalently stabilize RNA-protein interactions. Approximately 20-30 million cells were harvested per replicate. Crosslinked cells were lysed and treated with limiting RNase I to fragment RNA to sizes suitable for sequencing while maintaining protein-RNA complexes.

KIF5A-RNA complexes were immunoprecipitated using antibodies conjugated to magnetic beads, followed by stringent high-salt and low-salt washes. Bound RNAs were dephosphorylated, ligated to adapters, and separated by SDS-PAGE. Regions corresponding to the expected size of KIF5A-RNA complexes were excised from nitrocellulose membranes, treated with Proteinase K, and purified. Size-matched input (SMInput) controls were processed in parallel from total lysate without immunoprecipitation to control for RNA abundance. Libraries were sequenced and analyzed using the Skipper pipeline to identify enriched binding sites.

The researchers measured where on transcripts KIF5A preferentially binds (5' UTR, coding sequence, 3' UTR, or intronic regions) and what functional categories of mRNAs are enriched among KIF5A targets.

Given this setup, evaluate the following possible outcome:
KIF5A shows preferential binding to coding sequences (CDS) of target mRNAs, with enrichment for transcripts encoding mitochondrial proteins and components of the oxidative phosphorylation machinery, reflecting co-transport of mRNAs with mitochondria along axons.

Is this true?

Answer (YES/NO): NO